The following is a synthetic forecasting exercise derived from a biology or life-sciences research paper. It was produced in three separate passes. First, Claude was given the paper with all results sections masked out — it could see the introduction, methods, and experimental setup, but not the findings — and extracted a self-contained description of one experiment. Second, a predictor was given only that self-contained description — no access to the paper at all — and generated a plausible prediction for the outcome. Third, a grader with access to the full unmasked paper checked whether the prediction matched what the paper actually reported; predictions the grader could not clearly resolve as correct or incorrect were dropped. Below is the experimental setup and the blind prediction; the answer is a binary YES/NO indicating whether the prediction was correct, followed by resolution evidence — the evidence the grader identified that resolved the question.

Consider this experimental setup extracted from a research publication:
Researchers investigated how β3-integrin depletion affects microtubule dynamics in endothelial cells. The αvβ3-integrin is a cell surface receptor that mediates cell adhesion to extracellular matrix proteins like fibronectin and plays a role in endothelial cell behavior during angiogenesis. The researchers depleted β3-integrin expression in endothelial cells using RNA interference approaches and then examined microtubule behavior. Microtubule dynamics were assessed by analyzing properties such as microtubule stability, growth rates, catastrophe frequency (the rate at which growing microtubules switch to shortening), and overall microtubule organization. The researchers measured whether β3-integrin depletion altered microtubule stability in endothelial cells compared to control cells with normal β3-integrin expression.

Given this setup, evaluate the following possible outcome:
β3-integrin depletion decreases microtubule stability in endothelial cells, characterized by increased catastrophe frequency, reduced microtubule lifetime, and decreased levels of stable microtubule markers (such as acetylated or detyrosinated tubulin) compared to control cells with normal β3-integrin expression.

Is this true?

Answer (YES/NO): NO